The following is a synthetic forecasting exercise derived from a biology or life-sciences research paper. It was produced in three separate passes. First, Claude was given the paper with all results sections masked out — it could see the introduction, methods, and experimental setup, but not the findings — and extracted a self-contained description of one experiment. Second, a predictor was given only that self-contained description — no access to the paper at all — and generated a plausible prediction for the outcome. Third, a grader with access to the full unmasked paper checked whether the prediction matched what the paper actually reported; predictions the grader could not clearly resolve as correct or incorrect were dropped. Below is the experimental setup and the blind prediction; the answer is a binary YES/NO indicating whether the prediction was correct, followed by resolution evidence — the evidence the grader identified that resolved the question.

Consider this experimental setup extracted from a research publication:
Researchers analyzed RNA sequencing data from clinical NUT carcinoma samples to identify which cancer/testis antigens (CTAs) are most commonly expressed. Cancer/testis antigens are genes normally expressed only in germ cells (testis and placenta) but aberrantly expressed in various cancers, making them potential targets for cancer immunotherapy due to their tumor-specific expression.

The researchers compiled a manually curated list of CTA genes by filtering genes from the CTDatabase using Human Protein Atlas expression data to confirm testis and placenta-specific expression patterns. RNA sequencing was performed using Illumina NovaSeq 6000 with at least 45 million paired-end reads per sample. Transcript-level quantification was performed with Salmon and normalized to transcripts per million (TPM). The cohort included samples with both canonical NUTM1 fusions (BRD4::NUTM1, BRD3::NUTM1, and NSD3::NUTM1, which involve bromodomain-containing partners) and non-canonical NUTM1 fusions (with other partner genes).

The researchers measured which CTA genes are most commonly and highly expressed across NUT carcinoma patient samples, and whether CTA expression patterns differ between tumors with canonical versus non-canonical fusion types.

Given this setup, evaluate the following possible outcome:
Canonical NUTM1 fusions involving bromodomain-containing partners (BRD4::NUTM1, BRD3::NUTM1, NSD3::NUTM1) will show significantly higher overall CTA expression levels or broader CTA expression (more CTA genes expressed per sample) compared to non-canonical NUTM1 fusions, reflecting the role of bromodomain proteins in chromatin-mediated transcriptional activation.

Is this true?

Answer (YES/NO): YES